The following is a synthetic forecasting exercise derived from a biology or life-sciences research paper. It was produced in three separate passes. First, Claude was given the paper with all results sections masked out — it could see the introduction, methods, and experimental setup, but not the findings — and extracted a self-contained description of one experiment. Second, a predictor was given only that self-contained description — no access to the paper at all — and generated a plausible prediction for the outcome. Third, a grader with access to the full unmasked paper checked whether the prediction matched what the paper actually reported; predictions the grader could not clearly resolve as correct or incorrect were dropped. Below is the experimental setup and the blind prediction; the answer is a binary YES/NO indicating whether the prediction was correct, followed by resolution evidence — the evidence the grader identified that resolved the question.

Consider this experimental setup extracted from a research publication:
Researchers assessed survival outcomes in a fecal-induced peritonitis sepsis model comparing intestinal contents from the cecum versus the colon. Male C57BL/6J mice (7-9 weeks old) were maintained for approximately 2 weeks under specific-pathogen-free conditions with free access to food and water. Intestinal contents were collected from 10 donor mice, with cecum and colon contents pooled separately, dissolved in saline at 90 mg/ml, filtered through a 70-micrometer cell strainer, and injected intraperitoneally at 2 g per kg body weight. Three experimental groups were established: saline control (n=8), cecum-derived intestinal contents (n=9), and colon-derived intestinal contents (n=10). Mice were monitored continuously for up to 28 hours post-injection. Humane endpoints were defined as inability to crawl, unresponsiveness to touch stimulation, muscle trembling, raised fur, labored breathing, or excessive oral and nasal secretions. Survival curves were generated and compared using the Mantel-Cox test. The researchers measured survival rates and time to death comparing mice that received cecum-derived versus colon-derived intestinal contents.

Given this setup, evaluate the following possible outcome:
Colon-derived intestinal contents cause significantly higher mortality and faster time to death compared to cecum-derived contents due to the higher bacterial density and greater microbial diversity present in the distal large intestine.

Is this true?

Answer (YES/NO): NO